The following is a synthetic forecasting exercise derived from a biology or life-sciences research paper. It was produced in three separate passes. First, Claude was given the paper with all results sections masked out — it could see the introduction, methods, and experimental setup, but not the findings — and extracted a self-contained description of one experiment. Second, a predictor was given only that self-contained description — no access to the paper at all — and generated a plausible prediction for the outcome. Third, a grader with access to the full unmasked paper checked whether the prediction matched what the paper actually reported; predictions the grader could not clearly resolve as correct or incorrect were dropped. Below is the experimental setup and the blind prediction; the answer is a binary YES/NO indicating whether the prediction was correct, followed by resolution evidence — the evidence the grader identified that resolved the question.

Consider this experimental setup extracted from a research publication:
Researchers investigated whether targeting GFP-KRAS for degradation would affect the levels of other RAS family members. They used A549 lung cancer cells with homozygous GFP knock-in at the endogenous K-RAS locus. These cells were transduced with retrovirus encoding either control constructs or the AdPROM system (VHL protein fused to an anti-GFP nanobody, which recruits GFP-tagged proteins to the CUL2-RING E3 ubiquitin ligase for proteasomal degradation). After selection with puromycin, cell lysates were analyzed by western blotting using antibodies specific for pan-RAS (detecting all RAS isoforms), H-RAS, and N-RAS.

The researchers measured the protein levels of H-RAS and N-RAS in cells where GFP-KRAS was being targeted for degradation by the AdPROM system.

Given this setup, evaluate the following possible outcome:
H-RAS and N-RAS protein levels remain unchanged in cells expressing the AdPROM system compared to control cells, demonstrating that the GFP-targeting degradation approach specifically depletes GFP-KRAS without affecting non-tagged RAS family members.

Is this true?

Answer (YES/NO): YES